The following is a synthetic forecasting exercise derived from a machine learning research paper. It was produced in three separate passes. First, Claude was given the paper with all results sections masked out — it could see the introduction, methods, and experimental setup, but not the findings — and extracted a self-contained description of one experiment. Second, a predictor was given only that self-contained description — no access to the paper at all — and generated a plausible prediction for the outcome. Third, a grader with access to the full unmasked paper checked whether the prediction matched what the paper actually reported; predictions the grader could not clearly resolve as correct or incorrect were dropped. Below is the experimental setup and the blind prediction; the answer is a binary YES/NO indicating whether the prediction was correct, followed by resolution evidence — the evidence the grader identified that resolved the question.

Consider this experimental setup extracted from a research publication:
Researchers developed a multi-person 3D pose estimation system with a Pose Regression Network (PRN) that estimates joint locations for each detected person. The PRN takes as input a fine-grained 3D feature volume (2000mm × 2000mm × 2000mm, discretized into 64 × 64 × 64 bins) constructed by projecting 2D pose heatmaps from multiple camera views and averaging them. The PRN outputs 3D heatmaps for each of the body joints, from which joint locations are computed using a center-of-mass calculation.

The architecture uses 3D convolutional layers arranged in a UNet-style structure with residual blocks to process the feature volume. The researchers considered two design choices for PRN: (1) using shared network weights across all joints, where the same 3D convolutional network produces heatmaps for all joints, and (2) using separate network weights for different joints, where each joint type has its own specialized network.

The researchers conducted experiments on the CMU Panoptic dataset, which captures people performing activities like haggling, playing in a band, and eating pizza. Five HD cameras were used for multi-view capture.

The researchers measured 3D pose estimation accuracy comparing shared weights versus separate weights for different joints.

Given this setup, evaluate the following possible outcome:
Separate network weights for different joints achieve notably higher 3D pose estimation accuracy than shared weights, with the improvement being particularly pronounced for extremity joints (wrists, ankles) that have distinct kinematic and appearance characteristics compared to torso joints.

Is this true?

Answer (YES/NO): NO